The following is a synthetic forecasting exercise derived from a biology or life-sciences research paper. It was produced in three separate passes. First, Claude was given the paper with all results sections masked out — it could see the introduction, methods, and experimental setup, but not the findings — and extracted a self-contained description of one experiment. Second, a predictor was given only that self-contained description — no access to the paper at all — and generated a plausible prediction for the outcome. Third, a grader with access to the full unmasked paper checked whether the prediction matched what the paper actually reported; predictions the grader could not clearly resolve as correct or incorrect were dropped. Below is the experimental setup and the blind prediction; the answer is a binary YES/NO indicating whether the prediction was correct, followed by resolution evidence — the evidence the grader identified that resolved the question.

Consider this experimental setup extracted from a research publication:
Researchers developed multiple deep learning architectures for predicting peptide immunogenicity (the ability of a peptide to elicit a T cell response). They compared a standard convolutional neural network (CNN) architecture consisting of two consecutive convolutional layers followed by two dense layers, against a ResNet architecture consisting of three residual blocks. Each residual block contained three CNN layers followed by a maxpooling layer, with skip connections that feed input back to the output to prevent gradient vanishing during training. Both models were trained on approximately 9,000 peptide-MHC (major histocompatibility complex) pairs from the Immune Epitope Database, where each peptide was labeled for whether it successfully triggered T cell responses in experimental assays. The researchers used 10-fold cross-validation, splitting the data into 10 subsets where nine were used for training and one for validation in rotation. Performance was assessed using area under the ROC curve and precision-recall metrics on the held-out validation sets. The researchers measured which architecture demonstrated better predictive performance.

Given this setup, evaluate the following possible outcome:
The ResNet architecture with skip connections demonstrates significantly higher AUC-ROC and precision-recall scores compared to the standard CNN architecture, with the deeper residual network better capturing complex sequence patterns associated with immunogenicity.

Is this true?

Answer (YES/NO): NO